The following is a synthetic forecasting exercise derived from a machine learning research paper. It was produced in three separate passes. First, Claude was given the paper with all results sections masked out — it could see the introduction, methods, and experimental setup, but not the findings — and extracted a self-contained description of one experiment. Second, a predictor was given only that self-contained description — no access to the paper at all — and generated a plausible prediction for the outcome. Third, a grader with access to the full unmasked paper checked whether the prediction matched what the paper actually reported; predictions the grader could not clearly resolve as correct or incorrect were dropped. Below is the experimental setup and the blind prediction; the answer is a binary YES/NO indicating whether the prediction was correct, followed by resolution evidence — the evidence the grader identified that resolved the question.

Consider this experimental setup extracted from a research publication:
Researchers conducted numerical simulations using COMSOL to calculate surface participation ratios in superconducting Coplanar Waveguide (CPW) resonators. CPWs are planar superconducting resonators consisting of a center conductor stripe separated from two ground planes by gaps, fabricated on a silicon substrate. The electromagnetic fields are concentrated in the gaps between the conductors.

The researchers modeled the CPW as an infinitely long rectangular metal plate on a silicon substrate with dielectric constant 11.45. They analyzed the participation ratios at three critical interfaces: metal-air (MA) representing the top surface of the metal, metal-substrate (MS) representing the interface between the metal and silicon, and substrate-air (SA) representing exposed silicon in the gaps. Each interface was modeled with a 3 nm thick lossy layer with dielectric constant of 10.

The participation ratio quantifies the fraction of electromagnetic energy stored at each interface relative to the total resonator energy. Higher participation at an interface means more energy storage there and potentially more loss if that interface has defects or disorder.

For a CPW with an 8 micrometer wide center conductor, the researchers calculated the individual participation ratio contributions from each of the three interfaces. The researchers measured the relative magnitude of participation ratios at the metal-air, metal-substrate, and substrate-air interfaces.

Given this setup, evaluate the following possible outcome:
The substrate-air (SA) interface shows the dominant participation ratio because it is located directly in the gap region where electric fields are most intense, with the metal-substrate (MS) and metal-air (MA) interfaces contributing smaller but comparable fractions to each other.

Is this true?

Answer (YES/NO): NO